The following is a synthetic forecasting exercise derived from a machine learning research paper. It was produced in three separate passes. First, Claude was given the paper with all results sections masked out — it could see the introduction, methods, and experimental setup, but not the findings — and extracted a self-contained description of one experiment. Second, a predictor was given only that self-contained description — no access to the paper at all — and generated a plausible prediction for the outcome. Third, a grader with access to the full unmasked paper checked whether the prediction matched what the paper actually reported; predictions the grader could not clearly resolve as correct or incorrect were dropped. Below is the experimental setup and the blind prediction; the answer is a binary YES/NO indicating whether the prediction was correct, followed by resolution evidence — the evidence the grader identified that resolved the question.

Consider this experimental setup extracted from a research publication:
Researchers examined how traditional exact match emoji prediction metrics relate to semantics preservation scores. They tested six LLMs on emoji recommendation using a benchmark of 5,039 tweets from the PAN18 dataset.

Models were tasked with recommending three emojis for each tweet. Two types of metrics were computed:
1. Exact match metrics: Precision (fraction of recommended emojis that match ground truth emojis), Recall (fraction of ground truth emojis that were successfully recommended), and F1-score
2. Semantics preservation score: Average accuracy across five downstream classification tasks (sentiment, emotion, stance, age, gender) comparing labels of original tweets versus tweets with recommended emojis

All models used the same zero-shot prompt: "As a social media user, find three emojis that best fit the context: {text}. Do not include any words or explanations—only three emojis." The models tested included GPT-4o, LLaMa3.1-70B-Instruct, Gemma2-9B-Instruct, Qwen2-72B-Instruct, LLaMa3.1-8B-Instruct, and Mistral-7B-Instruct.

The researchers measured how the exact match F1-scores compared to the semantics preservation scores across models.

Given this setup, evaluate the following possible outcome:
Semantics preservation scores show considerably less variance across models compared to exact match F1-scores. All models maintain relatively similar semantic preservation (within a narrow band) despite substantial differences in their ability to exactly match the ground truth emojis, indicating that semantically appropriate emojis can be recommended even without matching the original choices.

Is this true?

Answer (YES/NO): YES